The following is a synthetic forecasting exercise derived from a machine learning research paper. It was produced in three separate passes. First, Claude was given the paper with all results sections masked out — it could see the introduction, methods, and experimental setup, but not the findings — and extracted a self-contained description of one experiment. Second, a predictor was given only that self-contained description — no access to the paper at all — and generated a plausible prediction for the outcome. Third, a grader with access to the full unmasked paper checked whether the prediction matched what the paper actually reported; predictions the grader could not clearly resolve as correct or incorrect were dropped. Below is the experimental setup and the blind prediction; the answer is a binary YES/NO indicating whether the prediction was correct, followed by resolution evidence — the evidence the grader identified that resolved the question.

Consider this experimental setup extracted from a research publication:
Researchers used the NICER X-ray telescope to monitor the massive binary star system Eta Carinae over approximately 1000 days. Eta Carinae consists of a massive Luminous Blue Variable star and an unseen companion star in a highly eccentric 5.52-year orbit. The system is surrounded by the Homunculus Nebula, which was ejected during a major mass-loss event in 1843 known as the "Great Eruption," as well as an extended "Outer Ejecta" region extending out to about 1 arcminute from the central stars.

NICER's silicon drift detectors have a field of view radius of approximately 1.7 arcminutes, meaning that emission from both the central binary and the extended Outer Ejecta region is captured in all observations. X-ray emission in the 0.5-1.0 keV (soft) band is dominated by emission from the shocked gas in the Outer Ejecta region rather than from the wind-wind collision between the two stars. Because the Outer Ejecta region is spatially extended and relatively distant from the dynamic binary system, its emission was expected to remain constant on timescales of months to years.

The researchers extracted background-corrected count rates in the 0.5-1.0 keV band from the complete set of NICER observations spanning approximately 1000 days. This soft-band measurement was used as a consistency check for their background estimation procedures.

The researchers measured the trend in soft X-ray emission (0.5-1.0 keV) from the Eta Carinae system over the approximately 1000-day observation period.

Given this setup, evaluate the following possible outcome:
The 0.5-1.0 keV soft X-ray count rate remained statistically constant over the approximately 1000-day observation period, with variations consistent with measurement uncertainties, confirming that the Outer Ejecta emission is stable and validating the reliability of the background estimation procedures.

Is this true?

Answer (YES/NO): NO